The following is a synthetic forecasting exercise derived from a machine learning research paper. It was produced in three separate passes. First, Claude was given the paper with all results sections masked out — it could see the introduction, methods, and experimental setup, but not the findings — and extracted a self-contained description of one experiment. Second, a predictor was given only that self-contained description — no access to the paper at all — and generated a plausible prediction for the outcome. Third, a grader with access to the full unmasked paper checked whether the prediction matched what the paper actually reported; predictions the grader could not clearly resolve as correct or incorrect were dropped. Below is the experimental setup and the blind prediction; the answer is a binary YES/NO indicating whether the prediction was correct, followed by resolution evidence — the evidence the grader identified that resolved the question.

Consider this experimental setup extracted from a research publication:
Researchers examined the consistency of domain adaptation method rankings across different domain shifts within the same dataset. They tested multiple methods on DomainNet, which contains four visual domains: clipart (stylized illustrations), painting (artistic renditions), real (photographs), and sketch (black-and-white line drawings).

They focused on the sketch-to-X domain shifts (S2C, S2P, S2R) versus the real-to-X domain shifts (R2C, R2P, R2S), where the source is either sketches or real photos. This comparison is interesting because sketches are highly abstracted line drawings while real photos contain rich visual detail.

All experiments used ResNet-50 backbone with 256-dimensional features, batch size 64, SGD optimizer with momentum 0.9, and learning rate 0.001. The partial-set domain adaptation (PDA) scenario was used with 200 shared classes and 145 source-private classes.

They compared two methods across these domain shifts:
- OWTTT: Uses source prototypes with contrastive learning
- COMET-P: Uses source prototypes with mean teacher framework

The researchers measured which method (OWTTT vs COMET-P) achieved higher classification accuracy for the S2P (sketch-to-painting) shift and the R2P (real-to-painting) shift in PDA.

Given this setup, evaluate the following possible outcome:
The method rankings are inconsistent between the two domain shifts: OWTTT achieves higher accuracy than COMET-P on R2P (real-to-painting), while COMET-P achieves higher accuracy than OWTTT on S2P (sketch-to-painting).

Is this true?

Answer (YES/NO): NO